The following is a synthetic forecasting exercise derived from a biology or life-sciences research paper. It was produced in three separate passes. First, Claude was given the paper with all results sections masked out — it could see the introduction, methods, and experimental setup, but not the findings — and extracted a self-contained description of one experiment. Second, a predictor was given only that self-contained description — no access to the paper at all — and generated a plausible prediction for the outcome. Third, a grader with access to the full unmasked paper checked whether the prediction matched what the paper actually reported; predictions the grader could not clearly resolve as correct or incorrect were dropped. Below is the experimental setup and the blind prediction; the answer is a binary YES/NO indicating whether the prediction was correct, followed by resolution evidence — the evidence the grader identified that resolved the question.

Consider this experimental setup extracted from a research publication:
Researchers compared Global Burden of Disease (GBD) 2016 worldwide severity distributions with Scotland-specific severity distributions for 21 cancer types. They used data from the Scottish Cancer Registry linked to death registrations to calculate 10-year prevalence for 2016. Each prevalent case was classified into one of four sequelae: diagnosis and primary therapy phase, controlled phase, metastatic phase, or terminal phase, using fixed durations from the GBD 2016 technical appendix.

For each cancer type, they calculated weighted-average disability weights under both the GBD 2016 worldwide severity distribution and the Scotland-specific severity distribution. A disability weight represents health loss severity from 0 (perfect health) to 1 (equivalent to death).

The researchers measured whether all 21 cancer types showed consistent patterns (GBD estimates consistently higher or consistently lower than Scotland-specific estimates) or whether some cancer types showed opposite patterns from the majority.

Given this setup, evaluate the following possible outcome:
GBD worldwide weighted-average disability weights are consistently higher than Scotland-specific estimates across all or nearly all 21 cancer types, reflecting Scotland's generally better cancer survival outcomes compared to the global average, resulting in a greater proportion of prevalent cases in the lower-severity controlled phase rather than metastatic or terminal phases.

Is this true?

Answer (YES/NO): NO